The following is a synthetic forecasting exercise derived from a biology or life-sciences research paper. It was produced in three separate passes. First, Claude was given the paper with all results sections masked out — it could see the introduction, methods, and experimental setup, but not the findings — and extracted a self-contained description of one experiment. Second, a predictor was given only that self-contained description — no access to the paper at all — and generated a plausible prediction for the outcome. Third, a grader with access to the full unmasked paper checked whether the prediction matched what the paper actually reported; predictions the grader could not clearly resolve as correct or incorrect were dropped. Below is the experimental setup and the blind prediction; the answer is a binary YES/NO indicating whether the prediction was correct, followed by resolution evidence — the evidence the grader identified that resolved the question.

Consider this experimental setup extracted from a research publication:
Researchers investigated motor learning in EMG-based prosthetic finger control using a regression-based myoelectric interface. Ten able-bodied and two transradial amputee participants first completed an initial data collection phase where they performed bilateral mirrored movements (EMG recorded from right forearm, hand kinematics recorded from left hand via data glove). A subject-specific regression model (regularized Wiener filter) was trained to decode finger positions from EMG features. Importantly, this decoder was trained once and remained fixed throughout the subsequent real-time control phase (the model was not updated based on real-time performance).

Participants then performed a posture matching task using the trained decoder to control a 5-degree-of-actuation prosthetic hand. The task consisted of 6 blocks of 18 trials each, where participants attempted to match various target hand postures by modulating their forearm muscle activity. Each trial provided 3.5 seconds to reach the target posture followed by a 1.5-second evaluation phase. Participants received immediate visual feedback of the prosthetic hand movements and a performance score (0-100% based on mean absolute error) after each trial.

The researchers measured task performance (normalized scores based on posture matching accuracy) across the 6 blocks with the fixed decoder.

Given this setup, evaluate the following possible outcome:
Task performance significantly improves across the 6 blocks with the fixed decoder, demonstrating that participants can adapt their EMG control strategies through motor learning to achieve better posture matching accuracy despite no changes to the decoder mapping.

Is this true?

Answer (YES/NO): YES